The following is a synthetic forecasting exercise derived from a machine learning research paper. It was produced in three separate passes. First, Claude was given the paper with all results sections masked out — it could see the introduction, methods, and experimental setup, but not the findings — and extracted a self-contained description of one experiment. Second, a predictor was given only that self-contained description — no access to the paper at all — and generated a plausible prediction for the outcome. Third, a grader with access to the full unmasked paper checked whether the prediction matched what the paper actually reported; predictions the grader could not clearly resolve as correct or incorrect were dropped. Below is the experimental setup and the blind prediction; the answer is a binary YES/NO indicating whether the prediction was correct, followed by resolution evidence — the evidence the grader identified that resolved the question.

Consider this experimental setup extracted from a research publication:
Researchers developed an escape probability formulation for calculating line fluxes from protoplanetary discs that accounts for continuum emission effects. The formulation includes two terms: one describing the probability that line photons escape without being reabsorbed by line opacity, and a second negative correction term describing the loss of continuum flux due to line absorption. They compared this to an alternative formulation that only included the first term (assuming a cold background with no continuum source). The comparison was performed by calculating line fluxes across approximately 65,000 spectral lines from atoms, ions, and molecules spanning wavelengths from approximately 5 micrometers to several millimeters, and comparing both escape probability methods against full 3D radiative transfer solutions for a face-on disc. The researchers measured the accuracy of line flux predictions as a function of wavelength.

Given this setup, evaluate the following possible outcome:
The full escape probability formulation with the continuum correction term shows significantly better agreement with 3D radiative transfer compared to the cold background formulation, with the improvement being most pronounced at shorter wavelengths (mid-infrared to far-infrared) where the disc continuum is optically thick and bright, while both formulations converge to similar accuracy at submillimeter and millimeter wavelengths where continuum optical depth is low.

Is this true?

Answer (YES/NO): YES